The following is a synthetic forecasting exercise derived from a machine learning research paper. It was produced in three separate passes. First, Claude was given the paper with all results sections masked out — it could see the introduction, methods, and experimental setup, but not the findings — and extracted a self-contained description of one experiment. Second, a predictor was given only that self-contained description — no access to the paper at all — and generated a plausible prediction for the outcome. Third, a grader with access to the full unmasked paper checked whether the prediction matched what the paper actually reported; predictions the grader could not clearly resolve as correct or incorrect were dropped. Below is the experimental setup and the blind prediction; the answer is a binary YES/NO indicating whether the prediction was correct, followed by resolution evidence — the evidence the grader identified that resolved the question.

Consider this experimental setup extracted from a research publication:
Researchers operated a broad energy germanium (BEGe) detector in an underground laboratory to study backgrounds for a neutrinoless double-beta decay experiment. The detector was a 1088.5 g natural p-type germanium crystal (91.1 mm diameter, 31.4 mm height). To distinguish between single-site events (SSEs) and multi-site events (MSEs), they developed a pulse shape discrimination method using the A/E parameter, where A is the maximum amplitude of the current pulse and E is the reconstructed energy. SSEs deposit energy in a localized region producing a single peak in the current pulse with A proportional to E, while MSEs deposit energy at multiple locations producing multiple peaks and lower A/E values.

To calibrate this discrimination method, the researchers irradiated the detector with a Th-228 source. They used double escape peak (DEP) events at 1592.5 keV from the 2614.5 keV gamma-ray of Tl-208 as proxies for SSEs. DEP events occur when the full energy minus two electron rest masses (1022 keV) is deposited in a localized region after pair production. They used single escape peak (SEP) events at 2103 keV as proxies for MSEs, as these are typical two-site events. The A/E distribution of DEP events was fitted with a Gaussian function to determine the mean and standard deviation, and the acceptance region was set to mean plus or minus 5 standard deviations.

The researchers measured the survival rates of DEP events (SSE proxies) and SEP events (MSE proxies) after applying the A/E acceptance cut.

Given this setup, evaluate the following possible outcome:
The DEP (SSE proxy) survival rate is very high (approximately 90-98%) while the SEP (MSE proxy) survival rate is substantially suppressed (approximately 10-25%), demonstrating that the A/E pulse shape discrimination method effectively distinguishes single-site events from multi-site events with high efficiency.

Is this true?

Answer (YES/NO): NO